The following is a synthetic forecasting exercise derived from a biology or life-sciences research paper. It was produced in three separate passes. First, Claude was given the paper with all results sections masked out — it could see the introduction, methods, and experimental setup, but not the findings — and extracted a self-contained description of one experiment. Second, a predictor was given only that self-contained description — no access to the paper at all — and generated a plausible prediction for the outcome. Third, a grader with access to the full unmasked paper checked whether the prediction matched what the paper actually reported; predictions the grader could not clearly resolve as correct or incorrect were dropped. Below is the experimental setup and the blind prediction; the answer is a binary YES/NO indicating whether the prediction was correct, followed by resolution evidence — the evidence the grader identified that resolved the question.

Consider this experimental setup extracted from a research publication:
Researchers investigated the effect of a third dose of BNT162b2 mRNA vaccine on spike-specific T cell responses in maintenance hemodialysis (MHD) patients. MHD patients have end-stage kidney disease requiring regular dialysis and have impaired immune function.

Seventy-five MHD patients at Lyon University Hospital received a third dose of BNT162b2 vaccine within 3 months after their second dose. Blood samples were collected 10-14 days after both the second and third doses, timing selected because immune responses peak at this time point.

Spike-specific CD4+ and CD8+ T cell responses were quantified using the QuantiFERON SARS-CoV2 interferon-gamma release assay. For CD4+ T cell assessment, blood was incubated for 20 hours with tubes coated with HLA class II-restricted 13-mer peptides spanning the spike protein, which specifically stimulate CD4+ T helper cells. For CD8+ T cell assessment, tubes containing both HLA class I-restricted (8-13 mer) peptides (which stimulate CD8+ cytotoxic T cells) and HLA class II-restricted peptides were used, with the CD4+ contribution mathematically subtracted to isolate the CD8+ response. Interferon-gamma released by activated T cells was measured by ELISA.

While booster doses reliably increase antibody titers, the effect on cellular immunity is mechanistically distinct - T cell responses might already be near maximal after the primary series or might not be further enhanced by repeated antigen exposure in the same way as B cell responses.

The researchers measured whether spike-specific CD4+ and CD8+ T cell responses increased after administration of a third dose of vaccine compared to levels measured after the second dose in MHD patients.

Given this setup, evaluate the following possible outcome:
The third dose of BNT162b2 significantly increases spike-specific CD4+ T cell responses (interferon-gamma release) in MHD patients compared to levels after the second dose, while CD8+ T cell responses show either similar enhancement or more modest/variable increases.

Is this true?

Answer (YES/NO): NO